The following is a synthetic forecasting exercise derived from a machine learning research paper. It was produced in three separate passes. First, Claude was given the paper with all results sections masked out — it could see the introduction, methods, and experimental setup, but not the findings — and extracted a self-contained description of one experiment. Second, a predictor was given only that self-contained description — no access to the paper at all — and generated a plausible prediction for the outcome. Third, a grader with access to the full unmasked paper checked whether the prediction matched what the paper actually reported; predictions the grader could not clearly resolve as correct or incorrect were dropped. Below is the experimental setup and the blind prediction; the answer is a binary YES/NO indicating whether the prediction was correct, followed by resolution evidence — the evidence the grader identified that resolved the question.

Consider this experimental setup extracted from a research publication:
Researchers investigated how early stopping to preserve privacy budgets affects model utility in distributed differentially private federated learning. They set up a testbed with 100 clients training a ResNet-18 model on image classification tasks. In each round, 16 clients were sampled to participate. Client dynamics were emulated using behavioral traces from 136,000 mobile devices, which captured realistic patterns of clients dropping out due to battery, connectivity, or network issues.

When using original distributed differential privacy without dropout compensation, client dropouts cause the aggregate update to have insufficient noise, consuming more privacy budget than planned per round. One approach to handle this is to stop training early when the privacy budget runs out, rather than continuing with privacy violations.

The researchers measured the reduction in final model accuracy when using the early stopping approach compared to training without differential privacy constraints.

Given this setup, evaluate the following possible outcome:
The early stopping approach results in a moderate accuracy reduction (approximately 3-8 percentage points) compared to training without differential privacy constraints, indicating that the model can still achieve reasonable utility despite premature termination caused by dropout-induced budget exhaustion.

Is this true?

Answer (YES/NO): NO